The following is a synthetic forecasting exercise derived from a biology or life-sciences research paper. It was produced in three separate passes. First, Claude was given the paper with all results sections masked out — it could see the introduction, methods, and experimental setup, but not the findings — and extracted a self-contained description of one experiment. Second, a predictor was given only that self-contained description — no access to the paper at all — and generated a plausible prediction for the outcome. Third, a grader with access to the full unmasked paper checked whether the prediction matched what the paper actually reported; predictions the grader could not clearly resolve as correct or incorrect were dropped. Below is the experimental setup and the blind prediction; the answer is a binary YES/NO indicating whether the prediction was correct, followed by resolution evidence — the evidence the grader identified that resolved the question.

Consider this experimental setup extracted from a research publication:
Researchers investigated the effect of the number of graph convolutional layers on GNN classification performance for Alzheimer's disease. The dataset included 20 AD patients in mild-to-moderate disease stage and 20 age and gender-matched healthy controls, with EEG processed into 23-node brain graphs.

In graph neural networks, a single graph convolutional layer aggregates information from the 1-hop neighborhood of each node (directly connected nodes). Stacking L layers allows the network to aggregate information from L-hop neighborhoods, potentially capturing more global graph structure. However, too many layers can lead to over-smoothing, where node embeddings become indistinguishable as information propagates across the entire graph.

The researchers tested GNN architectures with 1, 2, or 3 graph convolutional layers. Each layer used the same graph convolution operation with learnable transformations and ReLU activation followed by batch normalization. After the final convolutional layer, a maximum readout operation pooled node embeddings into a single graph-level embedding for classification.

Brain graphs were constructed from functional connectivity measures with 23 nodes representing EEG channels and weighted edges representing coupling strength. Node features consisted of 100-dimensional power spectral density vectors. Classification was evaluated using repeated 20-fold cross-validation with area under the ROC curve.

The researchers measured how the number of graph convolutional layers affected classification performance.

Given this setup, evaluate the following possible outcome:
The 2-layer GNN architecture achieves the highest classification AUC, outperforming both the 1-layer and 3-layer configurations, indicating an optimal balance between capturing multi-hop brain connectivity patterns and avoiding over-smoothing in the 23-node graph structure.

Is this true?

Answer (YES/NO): YES